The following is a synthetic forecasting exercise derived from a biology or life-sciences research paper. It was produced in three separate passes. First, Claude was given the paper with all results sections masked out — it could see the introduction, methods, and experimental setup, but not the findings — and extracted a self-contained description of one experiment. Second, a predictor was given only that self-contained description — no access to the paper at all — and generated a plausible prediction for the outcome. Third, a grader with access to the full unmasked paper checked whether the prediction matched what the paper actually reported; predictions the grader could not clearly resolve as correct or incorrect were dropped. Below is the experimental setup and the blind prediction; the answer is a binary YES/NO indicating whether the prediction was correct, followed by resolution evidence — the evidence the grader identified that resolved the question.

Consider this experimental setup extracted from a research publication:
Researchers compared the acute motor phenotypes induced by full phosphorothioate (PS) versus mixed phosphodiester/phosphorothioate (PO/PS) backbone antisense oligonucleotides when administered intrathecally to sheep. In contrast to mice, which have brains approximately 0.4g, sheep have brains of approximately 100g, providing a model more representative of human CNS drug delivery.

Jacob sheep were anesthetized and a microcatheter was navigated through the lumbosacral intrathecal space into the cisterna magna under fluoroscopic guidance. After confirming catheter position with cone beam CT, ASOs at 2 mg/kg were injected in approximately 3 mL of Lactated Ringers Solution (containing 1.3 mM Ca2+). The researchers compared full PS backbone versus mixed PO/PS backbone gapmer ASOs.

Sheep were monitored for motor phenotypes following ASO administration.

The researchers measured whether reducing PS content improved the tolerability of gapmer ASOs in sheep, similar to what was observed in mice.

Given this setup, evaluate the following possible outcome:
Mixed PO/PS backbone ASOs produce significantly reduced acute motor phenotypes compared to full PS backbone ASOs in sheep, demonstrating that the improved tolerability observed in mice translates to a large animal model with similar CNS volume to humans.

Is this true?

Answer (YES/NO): YES